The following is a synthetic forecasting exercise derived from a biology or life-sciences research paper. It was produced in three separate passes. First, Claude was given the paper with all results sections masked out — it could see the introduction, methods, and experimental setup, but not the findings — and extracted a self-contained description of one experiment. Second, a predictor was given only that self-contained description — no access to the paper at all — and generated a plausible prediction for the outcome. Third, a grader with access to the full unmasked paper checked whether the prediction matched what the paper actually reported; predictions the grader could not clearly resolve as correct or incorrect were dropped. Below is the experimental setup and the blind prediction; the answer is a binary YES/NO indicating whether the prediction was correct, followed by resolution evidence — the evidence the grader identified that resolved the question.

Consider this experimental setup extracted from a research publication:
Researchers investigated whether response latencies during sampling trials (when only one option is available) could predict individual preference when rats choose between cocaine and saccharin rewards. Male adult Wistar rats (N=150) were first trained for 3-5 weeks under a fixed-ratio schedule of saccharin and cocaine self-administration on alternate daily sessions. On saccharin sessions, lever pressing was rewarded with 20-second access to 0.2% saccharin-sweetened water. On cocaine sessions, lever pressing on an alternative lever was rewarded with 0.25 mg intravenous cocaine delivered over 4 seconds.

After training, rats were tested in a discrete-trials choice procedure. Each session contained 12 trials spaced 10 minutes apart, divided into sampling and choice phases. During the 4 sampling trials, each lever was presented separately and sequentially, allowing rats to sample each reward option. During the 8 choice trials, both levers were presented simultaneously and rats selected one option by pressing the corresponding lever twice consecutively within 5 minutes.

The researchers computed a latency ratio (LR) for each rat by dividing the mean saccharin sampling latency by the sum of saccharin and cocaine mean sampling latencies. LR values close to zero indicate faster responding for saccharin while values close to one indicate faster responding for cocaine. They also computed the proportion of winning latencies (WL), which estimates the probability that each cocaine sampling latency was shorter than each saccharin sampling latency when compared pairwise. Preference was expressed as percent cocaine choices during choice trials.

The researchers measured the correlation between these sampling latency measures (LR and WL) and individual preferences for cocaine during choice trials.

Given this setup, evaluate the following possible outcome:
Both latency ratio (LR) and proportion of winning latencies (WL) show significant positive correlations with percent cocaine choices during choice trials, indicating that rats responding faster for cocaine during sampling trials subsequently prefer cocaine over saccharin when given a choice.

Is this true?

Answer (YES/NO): YES